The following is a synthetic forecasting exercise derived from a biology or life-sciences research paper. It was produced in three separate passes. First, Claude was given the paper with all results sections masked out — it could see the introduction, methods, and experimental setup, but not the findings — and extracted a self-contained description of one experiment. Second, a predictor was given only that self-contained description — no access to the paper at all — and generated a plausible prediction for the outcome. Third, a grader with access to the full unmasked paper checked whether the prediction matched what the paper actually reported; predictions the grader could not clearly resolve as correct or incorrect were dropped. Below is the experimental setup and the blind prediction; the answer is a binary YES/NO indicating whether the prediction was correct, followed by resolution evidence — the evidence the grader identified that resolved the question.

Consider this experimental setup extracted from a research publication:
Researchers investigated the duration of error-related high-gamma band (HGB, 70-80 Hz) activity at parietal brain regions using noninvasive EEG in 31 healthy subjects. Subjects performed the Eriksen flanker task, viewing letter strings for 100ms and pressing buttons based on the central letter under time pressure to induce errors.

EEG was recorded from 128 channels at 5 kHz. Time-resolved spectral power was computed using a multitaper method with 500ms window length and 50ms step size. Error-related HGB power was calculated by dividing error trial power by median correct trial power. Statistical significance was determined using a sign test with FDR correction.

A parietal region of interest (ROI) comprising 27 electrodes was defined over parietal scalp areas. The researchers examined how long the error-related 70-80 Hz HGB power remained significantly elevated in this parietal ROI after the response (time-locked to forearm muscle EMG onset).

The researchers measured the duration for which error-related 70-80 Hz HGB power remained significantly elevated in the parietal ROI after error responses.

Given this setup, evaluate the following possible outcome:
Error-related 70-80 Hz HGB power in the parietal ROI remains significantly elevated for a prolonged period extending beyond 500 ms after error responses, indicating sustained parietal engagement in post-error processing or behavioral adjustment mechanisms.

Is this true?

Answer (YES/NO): YES